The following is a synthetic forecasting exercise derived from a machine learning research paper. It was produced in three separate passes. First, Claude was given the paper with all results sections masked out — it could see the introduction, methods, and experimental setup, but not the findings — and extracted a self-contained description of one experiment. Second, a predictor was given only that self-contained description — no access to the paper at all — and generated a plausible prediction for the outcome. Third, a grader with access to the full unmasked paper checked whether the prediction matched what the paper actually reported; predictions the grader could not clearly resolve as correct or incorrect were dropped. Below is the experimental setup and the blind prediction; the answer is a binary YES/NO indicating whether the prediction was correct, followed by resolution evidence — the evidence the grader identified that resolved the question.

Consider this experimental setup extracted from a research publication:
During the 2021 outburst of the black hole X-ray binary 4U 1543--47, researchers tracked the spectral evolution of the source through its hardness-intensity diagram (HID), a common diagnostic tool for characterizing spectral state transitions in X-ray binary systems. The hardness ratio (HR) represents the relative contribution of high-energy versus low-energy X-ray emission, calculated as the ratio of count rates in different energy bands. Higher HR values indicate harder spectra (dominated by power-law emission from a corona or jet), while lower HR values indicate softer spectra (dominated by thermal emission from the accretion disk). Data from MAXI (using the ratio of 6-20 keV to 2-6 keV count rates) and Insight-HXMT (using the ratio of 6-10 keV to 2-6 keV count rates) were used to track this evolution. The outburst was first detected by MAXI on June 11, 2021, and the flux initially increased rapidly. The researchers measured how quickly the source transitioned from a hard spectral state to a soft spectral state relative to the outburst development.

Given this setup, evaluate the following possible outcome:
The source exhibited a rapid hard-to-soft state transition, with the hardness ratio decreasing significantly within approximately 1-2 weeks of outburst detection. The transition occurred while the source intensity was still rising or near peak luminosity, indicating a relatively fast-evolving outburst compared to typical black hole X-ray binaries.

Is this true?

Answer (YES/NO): YES